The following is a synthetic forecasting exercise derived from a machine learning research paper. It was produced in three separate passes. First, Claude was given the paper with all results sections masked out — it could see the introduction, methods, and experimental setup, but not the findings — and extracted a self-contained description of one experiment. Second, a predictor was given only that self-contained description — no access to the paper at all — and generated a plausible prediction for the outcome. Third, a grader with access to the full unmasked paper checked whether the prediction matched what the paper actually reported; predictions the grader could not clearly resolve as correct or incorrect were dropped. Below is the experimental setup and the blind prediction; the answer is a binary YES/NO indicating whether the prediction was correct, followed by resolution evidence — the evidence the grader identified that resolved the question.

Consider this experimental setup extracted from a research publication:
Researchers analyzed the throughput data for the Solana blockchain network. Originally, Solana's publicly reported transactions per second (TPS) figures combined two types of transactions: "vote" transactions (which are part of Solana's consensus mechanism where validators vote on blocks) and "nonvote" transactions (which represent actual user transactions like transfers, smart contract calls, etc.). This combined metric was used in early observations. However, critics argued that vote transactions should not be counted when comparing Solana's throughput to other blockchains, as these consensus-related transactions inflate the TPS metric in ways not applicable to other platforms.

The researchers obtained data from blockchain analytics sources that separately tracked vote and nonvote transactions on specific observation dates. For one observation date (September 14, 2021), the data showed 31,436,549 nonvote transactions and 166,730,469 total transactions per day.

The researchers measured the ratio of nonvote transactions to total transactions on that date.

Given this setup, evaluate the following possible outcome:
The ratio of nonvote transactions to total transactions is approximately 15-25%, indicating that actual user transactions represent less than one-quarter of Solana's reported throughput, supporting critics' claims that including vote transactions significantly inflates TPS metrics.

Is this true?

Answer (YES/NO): YES